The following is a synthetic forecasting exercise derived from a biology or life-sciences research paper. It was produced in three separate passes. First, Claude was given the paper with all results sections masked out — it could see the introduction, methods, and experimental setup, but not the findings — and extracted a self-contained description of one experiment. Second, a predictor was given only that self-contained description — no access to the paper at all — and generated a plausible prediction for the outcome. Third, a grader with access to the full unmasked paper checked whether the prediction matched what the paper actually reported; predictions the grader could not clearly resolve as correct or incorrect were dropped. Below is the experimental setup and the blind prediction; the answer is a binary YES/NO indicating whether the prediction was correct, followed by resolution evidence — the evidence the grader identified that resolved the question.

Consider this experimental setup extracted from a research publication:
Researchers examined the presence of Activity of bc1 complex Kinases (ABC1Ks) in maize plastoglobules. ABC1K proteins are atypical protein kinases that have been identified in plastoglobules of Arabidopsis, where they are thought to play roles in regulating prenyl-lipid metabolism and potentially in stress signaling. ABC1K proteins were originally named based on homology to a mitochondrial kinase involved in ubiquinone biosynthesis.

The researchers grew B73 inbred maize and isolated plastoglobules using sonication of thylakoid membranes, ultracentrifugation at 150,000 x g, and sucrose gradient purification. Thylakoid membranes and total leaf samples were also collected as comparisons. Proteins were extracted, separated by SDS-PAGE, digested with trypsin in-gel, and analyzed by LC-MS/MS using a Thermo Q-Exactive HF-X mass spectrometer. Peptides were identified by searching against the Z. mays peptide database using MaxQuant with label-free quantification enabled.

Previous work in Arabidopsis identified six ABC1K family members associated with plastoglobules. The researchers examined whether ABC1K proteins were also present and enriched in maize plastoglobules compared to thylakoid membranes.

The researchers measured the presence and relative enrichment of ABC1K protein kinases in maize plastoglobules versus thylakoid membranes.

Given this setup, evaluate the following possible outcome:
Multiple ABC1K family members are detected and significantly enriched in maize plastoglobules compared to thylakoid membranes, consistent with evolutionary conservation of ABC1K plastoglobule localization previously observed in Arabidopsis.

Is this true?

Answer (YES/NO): YES